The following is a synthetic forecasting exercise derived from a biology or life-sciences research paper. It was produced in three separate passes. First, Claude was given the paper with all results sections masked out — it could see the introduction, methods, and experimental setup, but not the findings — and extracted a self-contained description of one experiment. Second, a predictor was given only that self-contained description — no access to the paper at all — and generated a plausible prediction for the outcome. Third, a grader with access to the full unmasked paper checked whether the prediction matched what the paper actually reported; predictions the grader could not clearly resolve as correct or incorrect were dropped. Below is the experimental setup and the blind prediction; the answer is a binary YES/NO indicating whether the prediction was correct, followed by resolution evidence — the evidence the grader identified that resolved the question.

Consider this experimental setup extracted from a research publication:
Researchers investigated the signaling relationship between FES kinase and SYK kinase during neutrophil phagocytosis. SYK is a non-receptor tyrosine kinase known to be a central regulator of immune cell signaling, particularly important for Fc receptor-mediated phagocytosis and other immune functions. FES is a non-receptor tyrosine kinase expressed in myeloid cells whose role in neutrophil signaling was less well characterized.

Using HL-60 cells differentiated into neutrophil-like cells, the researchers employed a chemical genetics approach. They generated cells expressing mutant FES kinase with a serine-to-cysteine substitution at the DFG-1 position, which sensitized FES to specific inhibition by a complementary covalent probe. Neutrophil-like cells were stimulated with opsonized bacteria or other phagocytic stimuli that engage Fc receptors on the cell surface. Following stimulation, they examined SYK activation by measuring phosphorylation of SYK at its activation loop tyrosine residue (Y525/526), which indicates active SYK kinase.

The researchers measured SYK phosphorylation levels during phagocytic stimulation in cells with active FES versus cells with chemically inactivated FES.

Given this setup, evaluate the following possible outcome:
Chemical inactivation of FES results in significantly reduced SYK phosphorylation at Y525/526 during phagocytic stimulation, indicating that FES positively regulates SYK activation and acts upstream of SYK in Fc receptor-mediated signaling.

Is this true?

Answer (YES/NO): NO